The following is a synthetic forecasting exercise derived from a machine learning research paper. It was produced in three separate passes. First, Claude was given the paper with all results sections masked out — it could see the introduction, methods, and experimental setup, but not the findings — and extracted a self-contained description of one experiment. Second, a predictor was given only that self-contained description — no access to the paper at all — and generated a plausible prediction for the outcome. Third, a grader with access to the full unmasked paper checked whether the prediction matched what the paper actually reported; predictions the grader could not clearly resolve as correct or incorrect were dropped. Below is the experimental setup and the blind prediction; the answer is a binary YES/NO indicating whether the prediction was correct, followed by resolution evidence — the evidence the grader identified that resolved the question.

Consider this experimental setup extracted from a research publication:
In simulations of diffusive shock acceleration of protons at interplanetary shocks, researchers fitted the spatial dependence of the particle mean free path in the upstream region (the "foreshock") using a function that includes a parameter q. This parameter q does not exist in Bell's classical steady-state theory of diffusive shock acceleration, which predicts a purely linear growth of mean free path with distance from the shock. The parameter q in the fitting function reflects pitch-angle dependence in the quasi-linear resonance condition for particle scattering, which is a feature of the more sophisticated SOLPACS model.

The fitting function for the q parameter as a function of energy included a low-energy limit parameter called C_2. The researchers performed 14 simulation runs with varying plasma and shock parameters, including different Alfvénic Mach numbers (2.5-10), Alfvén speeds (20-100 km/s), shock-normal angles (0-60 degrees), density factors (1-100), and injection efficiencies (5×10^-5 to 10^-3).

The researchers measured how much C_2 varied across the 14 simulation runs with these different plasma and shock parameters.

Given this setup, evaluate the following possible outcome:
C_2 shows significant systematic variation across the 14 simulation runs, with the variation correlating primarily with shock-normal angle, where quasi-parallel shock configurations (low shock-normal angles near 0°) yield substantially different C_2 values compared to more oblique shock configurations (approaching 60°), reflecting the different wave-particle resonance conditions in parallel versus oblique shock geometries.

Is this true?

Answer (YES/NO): NO